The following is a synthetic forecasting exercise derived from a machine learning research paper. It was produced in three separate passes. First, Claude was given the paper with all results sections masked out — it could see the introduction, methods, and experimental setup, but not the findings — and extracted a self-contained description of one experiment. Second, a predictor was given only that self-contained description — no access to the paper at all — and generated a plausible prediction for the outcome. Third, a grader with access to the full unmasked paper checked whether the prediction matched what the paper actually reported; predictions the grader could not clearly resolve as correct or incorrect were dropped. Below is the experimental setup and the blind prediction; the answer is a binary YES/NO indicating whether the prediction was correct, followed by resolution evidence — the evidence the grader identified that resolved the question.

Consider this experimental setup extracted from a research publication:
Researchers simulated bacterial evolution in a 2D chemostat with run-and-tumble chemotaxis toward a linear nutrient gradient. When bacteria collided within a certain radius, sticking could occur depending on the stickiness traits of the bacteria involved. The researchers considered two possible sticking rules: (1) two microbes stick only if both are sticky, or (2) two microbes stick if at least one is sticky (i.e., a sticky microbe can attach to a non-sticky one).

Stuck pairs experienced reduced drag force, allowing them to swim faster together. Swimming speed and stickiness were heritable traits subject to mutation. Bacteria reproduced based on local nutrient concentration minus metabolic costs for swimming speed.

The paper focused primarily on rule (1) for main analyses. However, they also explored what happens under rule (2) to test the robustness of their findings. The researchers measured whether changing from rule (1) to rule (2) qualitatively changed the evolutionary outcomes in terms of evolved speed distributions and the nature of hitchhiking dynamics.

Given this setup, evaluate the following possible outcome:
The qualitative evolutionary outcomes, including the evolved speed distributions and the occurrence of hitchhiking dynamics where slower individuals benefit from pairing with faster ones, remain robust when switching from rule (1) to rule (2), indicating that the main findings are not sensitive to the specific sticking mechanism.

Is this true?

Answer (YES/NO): YES